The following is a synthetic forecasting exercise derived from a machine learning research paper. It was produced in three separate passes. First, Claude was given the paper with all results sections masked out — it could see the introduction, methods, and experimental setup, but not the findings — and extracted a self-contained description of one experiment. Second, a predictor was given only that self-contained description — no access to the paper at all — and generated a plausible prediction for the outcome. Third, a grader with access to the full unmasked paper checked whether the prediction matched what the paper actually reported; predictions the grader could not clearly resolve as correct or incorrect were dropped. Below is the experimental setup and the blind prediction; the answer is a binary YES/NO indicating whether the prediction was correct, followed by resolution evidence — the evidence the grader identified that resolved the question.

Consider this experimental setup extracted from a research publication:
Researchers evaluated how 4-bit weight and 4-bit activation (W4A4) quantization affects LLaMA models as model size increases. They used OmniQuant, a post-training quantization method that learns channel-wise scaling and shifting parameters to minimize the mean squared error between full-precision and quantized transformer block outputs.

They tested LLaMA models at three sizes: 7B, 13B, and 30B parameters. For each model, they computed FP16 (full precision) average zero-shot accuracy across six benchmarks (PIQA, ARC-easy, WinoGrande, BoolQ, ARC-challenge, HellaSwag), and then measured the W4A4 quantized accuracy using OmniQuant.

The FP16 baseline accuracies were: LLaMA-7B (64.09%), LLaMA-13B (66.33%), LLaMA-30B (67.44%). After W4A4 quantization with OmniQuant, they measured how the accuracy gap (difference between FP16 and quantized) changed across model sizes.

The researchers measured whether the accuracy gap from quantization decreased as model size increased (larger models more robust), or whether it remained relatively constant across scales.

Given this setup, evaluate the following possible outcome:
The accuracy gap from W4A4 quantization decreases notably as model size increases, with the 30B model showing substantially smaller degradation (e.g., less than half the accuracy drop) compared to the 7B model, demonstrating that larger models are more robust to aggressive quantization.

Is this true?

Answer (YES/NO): NO